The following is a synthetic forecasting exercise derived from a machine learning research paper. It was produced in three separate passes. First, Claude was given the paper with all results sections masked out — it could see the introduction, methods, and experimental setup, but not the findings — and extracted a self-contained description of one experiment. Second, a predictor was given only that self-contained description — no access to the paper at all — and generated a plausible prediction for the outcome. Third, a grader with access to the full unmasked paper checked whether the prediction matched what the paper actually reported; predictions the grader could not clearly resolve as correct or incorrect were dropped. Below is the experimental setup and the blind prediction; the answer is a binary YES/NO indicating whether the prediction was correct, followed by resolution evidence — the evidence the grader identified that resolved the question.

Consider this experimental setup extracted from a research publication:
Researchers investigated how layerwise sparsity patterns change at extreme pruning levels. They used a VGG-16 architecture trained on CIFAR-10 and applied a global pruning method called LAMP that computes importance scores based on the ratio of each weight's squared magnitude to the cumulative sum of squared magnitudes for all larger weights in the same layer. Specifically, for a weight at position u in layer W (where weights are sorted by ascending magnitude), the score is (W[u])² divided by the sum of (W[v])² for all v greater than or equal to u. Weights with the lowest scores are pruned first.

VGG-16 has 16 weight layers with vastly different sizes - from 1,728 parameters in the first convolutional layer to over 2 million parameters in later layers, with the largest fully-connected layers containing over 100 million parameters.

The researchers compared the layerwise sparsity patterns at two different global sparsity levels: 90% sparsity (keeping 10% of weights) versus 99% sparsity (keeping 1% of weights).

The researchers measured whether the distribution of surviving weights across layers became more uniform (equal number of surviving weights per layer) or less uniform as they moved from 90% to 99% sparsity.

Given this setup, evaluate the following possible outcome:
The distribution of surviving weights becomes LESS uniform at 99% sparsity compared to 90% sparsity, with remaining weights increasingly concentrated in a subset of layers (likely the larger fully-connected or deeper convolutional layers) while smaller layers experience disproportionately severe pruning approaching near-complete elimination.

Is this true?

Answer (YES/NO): NO